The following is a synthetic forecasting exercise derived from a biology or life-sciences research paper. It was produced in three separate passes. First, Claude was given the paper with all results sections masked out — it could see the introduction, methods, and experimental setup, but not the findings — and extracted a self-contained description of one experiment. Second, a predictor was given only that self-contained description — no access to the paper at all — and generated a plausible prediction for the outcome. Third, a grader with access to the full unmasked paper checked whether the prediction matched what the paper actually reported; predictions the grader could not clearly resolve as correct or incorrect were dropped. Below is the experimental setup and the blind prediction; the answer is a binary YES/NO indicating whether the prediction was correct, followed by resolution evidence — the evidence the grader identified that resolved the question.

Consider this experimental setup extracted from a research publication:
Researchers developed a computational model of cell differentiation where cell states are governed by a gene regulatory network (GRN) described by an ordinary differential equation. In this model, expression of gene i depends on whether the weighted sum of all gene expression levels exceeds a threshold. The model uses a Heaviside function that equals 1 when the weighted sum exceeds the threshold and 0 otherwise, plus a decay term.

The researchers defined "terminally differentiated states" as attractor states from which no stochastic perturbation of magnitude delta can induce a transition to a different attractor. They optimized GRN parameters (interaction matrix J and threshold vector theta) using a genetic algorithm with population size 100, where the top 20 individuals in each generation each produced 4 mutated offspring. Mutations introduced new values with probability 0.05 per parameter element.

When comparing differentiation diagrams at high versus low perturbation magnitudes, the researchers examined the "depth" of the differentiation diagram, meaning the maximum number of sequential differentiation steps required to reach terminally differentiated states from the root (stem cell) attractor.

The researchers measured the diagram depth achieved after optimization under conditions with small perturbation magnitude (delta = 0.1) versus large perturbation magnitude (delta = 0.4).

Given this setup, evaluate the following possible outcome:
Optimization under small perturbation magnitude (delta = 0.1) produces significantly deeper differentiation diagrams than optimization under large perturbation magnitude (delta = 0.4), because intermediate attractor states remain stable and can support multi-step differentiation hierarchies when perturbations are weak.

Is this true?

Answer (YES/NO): NO